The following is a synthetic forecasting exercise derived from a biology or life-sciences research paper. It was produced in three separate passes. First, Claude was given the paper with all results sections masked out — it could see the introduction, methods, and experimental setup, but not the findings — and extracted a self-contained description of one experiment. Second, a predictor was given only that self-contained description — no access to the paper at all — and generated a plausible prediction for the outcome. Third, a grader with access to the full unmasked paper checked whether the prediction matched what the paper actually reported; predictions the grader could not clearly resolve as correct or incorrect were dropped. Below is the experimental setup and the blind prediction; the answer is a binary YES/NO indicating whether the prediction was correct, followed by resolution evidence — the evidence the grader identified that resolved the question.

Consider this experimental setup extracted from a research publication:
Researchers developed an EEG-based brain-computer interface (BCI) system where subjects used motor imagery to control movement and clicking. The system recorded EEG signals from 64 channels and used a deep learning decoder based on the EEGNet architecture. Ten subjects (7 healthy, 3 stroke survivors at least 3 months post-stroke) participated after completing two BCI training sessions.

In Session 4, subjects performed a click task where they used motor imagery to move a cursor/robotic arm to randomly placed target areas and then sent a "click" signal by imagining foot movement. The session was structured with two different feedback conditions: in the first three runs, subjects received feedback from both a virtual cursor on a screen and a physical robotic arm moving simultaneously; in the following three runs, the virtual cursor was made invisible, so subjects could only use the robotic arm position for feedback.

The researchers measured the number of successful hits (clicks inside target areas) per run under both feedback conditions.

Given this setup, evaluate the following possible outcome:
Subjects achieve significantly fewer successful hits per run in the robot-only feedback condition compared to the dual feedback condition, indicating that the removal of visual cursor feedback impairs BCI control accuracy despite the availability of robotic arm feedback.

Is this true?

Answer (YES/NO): NO